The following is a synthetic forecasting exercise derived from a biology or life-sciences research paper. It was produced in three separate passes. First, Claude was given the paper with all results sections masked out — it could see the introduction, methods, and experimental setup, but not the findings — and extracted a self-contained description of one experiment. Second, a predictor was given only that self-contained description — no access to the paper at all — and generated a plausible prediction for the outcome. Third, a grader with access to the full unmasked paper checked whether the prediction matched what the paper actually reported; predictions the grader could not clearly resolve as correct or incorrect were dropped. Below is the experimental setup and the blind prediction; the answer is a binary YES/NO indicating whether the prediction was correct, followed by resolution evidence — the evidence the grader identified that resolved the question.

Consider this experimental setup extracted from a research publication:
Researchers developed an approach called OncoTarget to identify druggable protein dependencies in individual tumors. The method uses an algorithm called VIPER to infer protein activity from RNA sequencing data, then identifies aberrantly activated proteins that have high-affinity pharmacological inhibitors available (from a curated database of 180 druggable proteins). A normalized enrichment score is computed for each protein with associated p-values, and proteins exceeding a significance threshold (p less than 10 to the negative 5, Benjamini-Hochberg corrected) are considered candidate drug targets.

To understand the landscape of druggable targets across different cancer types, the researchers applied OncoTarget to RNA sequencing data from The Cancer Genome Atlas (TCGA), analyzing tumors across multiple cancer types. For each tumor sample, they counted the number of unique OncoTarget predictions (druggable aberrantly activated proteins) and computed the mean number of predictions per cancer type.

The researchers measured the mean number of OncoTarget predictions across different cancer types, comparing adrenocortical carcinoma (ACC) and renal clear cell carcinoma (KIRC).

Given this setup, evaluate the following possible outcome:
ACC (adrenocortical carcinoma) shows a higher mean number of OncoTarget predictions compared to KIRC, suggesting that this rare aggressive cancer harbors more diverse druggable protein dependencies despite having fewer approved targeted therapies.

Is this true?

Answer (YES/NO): NO